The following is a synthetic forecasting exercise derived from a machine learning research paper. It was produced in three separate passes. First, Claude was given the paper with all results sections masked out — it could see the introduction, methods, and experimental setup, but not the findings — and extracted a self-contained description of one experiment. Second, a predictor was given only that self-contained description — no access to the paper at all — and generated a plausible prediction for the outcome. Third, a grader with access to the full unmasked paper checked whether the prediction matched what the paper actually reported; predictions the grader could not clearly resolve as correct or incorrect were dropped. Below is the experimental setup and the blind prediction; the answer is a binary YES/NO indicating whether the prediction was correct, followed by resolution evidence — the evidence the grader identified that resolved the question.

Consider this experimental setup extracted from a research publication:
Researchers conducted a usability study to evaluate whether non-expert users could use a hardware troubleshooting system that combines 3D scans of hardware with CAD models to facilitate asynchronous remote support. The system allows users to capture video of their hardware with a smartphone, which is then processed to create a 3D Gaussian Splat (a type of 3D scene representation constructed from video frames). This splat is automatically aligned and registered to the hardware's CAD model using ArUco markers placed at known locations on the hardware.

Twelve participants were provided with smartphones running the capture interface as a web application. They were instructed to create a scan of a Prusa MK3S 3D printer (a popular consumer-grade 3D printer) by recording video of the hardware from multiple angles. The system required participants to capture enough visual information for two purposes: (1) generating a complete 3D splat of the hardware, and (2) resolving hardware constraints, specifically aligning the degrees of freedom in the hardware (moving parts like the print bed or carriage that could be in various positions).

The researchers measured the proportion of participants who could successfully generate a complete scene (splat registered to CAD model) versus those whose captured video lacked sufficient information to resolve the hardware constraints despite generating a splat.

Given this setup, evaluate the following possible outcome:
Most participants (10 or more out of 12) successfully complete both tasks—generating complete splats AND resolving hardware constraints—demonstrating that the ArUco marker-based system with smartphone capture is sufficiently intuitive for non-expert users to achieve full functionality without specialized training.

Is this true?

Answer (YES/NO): NO